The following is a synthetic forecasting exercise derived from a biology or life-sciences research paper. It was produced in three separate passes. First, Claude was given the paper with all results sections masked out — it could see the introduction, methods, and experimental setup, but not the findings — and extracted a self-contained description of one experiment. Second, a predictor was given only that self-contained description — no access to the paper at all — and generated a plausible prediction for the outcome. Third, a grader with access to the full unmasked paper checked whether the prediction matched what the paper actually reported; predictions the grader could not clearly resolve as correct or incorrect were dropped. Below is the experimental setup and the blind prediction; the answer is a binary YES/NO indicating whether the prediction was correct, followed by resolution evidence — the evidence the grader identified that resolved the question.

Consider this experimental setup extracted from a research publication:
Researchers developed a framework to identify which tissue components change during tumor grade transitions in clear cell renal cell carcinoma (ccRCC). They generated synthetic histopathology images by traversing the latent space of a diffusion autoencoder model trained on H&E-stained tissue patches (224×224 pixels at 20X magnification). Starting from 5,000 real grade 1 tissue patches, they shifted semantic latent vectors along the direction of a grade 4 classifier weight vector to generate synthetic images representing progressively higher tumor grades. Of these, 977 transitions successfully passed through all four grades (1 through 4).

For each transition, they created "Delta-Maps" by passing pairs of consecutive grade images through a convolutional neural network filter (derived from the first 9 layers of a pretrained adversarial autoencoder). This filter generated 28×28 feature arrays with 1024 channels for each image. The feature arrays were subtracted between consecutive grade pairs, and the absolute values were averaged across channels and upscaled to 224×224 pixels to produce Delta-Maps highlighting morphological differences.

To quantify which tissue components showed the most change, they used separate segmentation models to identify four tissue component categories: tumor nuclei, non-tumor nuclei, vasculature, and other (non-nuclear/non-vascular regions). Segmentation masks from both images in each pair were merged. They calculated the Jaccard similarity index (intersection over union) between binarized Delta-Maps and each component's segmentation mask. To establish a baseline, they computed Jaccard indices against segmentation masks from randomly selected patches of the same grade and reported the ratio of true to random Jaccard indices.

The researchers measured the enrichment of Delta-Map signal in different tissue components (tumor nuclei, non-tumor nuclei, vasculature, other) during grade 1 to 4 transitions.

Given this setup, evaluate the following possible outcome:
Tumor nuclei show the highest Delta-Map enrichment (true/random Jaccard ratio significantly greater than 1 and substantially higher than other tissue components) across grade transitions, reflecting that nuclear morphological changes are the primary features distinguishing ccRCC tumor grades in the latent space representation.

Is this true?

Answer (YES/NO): YES